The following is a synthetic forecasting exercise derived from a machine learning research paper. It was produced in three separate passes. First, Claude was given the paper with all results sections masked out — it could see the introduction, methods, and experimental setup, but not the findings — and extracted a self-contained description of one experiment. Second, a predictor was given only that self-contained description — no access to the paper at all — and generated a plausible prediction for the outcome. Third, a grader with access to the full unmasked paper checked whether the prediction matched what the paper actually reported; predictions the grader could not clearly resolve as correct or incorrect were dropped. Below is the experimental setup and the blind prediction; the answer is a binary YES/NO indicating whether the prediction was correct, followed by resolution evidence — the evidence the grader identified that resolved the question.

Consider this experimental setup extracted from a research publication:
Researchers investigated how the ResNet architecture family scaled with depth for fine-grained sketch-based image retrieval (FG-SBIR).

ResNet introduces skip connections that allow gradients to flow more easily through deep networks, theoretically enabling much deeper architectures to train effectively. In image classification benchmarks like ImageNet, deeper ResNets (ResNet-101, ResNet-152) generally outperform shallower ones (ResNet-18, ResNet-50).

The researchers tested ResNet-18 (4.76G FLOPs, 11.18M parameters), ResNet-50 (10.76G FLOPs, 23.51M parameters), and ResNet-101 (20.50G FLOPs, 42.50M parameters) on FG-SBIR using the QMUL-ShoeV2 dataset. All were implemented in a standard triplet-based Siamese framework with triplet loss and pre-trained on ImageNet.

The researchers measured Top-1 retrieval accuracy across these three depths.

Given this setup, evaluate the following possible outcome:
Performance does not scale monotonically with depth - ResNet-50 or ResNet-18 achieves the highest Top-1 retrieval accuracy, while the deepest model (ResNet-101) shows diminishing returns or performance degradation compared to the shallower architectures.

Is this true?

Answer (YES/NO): NO